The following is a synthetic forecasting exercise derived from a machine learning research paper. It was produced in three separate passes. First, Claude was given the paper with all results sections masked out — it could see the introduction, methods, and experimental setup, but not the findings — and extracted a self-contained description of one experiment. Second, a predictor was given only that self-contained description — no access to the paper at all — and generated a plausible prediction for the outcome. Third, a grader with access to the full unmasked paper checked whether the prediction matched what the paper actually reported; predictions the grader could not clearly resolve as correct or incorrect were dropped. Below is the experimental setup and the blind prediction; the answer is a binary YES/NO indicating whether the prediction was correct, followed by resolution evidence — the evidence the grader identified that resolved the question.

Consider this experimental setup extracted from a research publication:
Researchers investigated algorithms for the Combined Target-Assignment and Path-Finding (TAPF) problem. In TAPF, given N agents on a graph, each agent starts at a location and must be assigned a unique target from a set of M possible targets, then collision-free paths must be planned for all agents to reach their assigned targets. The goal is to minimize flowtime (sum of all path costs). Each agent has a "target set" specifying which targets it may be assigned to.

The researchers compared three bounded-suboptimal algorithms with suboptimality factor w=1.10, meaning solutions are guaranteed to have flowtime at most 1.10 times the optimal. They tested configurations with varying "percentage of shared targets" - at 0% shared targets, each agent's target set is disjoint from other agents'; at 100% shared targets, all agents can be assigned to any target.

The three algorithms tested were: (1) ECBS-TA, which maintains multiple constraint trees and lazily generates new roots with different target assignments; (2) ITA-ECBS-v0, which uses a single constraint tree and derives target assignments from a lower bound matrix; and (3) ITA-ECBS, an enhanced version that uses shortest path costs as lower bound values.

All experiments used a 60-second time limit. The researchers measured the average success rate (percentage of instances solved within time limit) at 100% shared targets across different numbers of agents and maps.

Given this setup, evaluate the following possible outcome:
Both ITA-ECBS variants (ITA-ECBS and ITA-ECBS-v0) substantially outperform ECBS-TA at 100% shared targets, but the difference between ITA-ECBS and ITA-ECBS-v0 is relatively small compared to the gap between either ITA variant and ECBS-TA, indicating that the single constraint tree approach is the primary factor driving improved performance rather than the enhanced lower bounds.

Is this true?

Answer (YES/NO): NO